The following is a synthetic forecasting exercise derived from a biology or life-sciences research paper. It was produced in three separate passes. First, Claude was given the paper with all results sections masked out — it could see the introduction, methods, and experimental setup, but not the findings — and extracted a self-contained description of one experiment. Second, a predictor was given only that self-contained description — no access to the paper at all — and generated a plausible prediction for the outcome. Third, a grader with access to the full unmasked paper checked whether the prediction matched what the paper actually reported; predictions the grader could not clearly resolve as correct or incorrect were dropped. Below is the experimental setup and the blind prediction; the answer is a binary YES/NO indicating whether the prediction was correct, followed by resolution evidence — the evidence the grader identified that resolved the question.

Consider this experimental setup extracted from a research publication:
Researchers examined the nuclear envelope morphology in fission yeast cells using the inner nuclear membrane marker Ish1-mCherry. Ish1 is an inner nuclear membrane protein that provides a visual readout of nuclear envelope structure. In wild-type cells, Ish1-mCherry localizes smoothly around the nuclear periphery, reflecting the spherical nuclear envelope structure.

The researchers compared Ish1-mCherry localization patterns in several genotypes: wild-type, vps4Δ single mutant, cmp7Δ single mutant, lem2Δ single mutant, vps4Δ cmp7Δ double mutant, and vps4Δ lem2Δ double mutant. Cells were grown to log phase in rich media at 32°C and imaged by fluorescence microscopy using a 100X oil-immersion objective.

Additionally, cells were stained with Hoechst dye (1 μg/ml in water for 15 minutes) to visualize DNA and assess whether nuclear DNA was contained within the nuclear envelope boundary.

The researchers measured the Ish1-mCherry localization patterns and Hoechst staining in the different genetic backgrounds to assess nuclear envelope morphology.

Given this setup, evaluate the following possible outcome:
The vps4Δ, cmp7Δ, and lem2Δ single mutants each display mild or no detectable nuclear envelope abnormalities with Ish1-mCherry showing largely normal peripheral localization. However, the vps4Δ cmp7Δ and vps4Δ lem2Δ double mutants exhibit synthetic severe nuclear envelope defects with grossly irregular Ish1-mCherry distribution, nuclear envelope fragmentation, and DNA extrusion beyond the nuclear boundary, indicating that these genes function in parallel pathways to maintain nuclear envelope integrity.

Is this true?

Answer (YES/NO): NO